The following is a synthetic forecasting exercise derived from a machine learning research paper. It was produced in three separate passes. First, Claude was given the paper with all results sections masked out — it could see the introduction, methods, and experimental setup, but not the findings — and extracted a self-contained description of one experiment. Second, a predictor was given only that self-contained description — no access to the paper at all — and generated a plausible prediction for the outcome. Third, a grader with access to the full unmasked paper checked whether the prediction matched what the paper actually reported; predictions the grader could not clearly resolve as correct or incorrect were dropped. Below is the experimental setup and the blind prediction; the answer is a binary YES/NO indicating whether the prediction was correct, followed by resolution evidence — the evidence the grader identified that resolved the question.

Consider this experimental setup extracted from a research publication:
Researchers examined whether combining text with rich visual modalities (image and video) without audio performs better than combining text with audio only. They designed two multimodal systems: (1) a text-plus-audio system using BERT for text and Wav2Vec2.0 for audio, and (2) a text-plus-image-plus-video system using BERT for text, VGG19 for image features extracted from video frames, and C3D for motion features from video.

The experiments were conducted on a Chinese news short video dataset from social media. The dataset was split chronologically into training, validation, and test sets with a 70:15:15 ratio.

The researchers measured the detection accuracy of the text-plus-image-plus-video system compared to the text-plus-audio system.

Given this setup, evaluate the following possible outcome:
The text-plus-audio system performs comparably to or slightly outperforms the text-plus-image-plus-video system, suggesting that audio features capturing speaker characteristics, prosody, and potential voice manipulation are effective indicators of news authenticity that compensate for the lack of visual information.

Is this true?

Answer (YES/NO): YES